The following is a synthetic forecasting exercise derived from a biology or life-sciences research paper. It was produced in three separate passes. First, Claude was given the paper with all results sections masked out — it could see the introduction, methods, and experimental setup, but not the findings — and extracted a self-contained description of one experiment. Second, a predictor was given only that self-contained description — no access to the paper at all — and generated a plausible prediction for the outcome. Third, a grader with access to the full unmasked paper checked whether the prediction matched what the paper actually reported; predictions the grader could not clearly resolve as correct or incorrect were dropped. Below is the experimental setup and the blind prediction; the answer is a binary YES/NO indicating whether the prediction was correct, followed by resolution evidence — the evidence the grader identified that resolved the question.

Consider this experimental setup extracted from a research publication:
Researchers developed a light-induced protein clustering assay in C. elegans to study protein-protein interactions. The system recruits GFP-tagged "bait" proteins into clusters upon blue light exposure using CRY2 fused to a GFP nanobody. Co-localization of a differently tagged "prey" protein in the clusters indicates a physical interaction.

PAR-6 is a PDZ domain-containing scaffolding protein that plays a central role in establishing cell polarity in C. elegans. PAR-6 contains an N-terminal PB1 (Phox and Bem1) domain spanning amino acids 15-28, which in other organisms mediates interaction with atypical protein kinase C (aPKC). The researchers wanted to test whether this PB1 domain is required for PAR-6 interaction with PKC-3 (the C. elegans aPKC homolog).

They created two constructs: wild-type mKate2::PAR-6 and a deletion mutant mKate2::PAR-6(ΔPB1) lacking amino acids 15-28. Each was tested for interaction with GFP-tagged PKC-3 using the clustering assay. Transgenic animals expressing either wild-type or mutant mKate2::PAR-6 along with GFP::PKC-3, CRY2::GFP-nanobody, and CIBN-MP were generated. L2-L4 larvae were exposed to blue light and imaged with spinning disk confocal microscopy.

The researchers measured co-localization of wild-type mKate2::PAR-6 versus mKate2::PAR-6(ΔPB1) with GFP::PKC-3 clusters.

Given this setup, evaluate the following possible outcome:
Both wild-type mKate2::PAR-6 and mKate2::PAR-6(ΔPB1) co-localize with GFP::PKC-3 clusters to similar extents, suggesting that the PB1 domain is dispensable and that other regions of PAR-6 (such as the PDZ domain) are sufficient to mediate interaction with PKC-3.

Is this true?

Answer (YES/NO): NO